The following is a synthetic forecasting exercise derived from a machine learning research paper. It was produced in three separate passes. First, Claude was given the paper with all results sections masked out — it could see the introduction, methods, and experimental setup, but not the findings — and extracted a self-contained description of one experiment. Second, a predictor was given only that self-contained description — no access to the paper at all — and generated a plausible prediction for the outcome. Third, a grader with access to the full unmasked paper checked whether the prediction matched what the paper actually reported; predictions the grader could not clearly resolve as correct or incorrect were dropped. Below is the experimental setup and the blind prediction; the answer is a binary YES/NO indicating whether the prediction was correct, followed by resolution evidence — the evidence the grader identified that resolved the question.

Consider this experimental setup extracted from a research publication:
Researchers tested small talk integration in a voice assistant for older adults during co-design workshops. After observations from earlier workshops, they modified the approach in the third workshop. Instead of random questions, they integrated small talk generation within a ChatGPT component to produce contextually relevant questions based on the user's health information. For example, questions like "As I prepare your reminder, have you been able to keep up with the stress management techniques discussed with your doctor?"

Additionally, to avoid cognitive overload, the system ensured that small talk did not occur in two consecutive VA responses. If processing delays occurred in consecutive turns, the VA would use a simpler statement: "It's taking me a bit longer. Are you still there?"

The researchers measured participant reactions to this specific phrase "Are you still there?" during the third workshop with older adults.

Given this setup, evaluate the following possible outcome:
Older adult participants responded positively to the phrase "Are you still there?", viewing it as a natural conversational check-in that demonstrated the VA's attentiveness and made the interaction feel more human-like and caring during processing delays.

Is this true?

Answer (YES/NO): NO